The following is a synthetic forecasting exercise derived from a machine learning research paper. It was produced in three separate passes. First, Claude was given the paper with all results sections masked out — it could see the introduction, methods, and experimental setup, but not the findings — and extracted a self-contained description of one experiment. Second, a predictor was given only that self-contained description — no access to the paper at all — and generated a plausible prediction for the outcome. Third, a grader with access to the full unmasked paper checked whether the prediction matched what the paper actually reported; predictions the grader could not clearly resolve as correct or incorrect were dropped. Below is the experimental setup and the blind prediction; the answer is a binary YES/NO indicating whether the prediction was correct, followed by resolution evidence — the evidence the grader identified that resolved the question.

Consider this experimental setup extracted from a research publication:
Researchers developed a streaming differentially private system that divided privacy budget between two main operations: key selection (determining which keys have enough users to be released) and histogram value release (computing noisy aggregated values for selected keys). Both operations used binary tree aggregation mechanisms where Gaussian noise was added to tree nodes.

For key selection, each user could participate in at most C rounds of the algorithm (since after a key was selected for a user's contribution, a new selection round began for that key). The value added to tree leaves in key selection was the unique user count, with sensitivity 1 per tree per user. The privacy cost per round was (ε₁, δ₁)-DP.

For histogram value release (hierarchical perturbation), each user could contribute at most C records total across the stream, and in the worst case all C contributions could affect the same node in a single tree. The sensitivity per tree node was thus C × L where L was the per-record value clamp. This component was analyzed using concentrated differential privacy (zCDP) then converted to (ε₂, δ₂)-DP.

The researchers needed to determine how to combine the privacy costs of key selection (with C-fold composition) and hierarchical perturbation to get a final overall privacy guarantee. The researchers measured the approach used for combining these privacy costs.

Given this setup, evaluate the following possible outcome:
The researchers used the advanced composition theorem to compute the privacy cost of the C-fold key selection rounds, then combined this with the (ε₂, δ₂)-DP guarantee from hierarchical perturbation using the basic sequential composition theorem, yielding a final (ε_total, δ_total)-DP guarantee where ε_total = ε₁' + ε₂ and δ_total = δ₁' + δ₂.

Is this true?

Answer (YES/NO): NO